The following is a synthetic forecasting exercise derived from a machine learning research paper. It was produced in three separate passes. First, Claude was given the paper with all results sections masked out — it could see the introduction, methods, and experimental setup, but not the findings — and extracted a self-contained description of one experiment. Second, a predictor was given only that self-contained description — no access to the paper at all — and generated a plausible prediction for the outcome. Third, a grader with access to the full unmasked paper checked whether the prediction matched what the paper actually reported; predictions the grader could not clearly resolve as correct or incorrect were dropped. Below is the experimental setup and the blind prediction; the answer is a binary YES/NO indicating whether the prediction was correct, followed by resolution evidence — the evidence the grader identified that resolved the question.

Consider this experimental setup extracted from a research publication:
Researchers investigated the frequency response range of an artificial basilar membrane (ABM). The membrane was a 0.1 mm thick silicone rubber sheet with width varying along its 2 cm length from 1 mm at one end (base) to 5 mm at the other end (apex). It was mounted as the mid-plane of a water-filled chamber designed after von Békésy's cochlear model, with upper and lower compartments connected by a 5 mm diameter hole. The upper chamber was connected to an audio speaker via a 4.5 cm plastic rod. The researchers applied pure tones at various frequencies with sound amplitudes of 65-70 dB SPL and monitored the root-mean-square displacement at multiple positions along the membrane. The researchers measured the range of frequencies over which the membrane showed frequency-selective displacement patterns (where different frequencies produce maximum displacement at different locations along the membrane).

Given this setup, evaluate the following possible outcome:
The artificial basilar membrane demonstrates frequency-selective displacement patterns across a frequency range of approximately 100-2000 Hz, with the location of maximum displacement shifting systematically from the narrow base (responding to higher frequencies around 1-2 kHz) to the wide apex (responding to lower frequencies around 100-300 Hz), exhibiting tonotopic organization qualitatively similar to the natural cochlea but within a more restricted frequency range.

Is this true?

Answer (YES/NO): NO